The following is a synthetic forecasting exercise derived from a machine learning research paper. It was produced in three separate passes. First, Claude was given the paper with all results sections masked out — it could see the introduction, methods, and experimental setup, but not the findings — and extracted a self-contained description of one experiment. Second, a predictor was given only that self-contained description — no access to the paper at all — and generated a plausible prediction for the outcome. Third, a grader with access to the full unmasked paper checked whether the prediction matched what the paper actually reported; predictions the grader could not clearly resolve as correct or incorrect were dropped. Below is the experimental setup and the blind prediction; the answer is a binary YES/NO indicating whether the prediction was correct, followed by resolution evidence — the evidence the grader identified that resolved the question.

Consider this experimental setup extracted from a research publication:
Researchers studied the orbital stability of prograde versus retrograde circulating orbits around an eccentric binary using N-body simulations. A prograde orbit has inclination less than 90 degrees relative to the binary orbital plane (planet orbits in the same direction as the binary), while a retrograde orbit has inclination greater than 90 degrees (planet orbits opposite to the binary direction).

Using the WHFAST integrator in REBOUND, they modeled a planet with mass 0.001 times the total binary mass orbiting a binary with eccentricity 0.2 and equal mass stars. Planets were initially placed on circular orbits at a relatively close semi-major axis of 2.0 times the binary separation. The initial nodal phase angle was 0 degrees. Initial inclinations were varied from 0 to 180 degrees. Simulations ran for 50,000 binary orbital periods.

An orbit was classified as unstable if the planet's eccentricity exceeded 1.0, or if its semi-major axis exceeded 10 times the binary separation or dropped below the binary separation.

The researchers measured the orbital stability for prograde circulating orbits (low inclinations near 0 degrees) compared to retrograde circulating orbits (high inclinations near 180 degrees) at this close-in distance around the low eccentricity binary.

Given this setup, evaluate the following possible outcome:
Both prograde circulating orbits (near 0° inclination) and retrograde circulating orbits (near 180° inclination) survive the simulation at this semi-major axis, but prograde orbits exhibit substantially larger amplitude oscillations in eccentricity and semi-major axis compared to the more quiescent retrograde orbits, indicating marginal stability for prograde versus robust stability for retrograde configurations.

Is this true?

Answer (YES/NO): NO